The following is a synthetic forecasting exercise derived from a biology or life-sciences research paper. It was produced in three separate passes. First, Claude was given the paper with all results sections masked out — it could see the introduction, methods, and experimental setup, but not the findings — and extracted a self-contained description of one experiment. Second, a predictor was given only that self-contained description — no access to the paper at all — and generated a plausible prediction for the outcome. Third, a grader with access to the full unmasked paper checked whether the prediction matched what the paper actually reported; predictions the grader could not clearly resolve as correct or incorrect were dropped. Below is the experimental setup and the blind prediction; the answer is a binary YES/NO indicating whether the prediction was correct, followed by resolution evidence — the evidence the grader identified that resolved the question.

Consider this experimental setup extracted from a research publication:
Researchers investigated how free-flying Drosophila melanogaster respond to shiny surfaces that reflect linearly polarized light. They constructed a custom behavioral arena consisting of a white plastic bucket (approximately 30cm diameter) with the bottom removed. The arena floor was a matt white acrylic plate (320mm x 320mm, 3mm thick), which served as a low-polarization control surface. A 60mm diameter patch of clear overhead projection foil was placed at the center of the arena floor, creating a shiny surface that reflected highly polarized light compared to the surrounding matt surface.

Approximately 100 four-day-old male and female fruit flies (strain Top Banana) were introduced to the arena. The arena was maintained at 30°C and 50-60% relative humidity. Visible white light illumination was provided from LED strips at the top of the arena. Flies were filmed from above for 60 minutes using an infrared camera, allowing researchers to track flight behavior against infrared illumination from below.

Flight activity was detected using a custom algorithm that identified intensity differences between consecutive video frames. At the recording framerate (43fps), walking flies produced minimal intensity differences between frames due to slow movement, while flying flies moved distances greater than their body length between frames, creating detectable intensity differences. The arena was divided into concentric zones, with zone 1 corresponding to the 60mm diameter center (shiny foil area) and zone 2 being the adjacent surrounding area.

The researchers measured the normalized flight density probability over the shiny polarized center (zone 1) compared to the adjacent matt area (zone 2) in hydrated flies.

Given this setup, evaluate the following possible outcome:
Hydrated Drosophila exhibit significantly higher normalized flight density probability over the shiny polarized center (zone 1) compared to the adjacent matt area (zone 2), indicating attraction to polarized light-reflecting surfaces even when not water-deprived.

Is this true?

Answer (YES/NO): NO